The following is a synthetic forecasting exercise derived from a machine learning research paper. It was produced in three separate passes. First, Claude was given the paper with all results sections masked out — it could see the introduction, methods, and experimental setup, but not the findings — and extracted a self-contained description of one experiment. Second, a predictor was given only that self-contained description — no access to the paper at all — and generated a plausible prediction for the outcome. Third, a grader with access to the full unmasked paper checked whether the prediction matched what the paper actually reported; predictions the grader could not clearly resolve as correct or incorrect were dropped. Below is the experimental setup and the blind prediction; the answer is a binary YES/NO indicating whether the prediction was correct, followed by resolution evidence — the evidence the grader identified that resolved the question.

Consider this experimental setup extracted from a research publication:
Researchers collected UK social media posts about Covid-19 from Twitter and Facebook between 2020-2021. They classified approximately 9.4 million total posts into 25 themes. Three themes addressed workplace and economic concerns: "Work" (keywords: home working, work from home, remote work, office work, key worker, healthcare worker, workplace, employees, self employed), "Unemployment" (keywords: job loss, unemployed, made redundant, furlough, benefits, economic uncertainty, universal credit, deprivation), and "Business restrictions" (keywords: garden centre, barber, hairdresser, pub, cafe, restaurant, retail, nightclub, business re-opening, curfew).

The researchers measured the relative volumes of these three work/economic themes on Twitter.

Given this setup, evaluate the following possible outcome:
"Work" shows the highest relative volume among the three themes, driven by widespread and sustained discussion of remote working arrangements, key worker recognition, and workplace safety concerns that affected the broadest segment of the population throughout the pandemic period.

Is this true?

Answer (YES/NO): NO